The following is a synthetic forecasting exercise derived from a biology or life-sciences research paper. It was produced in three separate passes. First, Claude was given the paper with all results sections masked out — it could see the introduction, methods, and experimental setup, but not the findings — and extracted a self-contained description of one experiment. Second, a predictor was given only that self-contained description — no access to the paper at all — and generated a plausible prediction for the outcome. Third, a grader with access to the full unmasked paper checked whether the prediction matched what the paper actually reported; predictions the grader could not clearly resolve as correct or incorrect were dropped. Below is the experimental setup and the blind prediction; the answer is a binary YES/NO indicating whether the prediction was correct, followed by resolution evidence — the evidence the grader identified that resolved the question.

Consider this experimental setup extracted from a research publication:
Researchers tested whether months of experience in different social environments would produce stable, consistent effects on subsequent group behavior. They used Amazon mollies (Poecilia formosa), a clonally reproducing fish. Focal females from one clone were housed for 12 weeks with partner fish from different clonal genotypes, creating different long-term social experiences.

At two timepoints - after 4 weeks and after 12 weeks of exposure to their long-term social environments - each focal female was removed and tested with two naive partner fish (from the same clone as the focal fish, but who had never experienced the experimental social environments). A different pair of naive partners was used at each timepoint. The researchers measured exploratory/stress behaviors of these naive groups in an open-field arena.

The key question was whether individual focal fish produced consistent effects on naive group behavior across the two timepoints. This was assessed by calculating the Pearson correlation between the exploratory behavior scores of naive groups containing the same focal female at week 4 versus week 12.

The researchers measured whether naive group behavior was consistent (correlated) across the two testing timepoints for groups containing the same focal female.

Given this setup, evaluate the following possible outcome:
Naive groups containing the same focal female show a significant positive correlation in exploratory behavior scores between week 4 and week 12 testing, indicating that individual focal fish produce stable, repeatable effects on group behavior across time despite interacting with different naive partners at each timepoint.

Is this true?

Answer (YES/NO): NO